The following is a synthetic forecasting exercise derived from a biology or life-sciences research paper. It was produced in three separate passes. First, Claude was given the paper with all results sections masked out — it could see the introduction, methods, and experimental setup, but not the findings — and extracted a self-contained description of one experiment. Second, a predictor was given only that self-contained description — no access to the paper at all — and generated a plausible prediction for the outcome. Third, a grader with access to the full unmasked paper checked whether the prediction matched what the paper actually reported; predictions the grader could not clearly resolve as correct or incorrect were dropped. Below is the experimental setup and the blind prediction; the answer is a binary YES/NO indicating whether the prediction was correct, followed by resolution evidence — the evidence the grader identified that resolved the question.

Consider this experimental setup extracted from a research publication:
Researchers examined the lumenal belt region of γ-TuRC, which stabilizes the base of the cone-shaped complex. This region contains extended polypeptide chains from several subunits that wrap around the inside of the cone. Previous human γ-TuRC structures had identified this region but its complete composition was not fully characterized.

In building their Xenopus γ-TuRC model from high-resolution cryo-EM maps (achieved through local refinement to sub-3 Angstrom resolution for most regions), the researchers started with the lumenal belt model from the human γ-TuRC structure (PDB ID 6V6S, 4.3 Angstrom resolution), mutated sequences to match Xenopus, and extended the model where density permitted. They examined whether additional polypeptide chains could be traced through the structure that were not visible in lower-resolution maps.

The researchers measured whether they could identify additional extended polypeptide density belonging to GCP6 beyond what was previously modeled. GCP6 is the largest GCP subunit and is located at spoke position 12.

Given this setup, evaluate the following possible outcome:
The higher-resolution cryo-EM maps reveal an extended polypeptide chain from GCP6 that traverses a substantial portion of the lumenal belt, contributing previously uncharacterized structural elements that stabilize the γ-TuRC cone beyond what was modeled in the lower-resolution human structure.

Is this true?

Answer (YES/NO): YES